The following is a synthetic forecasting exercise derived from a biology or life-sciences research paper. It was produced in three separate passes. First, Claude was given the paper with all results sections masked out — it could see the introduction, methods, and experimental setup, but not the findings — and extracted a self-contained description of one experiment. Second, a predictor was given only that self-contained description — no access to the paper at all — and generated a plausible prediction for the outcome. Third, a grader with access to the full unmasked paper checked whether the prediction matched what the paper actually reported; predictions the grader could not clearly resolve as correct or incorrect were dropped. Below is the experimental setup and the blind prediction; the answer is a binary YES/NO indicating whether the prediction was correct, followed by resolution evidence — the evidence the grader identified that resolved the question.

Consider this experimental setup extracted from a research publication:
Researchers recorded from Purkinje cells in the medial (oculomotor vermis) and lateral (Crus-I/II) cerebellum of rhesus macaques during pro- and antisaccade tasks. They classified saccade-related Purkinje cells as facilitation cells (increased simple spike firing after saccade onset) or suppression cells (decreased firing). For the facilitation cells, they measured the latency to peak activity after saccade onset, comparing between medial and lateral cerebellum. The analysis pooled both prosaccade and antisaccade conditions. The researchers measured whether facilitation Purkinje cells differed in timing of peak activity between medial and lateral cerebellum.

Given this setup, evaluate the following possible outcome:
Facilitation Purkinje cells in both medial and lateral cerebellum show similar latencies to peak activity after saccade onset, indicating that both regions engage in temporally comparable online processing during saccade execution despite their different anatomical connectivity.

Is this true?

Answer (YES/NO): YES